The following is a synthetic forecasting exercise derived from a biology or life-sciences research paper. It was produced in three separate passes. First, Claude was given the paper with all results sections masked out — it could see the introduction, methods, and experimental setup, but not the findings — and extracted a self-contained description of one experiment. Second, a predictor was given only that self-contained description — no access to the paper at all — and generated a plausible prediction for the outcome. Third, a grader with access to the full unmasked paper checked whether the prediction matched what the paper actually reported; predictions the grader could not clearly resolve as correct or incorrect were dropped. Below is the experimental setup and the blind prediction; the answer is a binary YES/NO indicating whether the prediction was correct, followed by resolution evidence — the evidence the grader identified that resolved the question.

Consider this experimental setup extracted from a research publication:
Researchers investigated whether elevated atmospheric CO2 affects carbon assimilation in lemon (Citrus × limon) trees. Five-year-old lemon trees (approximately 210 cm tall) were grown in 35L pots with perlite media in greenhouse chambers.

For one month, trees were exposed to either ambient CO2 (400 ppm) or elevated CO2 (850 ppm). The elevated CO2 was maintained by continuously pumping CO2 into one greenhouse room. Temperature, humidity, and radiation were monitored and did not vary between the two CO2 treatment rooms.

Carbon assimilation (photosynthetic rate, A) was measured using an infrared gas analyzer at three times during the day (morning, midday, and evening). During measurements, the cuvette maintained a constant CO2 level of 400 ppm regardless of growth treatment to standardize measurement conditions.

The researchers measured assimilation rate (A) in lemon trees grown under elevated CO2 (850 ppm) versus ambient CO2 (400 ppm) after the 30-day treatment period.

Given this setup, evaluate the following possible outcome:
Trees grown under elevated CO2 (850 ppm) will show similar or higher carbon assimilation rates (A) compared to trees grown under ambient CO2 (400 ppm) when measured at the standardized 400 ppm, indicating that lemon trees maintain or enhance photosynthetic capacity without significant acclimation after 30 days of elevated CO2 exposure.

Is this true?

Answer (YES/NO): YES